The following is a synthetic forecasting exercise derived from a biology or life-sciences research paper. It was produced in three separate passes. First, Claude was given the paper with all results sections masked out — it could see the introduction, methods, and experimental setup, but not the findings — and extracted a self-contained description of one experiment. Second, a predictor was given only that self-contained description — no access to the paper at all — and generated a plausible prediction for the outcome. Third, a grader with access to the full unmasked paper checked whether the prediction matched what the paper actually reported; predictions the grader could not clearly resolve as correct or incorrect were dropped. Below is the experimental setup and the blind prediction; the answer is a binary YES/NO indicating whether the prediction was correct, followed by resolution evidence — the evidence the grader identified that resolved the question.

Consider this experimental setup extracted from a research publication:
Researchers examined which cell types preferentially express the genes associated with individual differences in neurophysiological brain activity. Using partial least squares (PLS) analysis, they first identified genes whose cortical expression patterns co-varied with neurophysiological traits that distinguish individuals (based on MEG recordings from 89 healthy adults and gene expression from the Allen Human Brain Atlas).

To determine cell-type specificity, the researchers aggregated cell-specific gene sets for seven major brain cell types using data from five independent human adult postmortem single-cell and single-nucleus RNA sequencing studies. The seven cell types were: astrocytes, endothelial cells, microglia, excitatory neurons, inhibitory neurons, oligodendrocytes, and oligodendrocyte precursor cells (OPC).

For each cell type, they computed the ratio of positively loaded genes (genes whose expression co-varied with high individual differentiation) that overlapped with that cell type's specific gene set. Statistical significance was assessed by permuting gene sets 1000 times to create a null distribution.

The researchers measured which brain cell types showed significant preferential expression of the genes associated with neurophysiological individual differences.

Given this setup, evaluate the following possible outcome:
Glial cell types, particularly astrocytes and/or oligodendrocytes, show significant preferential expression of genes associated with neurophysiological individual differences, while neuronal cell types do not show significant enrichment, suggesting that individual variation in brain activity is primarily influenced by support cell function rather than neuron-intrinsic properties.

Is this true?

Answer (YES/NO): NO